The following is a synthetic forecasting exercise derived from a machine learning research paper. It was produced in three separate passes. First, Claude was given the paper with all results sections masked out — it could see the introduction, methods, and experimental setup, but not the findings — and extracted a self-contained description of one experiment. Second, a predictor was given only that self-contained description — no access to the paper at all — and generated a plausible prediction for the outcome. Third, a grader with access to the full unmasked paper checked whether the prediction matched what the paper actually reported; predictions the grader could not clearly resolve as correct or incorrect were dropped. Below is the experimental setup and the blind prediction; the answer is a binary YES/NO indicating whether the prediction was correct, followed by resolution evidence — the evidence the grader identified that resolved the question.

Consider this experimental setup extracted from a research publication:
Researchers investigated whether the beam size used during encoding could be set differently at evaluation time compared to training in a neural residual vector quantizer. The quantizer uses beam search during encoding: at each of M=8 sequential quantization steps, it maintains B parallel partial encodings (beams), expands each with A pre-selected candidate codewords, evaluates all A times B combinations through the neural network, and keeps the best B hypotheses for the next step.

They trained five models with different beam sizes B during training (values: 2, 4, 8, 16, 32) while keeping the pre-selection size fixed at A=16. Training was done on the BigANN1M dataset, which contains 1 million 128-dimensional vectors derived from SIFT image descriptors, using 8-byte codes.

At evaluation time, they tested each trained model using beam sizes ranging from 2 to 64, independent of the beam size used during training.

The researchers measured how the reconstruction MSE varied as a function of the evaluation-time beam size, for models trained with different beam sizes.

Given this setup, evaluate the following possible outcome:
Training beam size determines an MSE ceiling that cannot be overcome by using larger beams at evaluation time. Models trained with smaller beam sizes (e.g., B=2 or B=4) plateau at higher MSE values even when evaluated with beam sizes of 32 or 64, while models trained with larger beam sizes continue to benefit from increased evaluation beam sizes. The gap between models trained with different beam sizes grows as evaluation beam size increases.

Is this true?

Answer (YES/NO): NO